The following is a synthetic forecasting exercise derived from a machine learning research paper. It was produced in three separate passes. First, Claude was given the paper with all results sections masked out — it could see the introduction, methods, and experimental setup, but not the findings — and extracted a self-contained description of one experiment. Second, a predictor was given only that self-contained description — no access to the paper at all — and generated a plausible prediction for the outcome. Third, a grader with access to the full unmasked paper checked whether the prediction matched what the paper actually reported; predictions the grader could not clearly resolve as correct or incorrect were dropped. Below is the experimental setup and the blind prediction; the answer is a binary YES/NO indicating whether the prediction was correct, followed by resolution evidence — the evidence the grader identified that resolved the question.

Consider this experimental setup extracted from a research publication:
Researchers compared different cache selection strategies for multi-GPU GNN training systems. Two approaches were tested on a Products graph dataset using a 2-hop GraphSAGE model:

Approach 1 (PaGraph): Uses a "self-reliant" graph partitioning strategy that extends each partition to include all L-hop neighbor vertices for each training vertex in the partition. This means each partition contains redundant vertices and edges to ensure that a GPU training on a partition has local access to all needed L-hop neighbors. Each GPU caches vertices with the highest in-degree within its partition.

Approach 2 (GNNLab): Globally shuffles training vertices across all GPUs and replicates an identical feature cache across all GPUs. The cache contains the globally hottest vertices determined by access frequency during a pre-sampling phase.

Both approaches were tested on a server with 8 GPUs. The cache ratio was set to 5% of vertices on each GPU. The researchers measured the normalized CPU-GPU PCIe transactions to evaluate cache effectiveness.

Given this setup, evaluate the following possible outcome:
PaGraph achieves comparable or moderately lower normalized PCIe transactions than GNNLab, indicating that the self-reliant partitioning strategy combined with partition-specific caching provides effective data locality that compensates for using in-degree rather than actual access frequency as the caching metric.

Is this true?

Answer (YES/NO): NO